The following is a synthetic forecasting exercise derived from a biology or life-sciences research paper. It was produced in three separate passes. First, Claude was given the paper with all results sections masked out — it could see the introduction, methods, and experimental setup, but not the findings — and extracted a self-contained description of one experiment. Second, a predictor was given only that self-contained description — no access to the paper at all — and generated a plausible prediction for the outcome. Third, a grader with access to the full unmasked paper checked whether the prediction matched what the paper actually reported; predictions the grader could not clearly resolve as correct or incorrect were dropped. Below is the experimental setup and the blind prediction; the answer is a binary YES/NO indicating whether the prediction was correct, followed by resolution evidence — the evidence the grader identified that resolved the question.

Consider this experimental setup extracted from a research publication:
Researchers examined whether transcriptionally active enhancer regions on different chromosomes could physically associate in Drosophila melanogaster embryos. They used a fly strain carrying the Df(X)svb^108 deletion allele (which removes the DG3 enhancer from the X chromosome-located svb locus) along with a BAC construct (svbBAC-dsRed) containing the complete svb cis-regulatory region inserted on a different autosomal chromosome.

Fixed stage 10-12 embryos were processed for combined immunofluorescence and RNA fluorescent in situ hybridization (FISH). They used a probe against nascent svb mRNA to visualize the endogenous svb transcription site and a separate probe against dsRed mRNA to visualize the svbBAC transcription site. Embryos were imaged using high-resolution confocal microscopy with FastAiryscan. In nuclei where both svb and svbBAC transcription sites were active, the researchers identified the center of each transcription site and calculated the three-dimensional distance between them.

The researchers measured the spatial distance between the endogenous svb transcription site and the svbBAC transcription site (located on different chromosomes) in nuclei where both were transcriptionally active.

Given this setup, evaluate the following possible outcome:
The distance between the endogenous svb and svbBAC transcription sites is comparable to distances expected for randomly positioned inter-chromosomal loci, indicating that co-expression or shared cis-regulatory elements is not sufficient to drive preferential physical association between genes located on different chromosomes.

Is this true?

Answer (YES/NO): NO